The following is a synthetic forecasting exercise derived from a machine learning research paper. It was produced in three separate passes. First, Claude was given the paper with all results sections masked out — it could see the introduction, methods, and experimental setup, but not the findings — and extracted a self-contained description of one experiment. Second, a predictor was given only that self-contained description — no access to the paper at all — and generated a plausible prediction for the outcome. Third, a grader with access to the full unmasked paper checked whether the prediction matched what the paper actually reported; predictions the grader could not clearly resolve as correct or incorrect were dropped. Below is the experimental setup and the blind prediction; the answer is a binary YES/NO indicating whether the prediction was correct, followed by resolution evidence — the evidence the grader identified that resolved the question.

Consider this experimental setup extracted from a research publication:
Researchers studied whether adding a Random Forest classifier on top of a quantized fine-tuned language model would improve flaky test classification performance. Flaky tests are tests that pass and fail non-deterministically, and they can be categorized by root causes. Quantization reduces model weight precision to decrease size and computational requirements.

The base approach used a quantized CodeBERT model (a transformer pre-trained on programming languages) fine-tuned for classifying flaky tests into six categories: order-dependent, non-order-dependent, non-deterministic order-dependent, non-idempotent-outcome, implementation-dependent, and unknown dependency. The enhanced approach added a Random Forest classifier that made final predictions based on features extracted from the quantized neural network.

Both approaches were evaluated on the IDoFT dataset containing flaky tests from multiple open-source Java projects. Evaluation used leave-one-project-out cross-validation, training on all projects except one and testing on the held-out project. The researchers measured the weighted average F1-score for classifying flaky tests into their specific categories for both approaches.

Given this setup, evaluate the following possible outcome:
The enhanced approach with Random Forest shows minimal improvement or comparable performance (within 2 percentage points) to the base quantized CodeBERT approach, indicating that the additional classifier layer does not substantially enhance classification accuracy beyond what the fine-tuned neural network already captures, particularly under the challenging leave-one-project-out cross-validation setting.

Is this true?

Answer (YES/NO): YES